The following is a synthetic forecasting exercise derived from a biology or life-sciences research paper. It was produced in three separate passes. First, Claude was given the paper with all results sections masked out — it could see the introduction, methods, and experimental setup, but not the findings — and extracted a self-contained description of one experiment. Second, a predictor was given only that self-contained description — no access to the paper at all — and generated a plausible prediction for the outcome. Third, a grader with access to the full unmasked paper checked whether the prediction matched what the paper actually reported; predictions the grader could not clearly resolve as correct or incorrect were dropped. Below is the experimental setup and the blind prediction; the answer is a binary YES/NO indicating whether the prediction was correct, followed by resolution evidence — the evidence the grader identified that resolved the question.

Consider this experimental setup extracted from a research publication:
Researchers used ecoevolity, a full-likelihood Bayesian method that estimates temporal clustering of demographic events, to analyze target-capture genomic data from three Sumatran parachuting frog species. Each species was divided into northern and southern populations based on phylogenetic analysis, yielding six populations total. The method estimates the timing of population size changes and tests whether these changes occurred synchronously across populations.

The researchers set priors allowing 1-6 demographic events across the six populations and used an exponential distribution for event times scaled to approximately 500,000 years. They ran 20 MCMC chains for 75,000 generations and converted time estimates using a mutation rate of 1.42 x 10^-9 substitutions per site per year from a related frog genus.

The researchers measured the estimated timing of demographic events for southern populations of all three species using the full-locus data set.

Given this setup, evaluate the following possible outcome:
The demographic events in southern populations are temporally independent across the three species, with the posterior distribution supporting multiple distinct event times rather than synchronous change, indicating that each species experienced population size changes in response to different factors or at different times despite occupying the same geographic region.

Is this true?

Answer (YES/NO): NO